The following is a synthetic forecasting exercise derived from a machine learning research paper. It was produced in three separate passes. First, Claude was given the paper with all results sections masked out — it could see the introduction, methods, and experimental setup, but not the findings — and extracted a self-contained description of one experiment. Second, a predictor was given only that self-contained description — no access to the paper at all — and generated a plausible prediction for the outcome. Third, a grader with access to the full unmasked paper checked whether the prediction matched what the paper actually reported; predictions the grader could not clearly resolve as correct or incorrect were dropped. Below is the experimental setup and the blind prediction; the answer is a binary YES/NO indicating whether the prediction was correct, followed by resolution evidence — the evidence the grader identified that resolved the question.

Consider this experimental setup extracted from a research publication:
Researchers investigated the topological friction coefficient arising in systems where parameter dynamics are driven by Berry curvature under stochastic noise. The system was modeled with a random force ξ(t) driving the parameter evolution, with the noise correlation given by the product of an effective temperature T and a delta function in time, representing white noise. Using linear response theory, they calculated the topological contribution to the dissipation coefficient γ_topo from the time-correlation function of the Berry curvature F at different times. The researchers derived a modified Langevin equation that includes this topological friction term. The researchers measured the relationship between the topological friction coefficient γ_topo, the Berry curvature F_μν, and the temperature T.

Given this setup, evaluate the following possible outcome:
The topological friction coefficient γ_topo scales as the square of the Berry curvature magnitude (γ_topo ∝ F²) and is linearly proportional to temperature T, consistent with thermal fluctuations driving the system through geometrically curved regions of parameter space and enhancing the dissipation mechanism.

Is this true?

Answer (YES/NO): NO